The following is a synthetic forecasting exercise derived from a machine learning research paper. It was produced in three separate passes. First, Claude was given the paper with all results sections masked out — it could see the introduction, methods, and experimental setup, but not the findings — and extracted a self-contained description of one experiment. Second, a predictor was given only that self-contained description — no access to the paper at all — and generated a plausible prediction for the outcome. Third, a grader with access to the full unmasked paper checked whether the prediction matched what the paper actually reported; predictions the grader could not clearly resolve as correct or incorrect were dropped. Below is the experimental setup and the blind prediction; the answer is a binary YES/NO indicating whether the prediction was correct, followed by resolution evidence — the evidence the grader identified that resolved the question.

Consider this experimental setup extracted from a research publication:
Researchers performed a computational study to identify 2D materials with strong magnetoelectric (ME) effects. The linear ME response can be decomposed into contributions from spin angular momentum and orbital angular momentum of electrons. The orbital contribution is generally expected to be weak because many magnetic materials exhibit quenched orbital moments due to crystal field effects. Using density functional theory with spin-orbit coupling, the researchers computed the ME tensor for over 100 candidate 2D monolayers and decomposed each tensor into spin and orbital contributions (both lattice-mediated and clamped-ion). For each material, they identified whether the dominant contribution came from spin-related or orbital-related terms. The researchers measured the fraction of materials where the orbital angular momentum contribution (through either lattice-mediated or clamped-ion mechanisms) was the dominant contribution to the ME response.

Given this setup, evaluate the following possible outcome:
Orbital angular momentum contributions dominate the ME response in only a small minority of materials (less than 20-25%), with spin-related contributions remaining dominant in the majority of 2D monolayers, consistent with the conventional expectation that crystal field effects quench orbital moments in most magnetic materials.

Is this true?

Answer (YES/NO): NO